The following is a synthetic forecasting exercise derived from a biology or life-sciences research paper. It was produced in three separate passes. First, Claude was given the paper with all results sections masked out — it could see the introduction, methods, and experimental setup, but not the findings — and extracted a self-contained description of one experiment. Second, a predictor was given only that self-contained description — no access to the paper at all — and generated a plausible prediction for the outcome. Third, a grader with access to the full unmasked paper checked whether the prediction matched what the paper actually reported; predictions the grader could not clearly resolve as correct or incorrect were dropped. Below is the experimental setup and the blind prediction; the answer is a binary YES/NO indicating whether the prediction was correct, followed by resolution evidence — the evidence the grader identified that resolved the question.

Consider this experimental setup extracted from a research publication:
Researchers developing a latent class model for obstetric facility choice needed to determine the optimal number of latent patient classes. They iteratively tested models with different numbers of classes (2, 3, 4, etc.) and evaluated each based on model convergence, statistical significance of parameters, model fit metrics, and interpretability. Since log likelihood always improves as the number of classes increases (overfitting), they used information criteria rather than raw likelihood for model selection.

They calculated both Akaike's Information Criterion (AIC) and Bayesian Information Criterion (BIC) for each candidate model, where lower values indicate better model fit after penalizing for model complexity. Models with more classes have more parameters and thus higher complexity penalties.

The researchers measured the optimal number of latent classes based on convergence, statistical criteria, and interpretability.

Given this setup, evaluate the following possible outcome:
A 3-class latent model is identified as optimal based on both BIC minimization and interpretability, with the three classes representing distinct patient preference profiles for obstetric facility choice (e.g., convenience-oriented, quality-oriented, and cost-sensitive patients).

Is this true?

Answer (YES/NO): NO